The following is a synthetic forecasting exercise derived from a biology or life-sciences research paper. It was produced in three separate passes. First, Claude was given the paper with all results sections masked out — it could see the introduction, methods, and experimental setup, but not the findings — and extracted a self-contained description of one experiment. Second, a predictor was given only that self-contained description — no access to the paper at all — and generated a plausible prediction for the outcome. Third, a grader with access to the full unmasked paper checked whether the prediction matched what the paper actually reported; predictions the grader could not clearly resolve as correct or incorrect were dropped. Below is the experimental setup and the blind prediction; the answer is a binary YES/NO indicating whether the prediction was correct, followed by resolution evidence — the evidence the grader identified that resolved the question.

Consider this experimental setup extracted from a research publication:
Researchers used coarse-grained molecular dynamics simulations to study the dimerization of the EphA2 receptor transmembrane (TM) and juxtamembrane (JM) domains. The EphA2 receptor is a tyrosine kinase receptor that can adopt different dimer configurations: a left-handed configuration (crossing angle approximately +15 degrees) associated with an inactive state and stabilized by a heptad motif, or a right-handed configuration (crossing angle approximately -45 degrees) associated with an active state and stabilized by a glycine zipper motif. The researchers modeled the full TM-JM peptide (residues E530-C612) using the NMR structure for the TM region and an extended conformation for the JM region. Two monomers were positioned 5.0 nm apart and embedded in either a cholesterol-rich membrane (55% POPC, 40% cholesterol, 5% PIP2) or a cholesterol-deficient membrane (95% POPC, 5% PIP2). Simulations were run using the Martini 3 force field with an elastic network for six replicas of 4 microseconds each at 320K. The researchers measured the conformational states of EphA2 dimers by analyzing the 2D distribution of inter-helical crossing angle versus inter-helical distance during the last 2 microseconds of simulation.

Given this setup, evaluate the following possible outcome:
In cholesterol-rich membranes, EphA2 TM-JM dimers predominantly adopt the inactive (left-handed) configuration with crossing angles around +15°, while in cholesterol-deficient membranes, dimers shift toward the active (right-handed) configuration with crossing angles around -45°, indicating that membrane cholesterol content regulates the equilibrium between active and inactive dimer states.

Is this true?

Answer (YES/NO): NO